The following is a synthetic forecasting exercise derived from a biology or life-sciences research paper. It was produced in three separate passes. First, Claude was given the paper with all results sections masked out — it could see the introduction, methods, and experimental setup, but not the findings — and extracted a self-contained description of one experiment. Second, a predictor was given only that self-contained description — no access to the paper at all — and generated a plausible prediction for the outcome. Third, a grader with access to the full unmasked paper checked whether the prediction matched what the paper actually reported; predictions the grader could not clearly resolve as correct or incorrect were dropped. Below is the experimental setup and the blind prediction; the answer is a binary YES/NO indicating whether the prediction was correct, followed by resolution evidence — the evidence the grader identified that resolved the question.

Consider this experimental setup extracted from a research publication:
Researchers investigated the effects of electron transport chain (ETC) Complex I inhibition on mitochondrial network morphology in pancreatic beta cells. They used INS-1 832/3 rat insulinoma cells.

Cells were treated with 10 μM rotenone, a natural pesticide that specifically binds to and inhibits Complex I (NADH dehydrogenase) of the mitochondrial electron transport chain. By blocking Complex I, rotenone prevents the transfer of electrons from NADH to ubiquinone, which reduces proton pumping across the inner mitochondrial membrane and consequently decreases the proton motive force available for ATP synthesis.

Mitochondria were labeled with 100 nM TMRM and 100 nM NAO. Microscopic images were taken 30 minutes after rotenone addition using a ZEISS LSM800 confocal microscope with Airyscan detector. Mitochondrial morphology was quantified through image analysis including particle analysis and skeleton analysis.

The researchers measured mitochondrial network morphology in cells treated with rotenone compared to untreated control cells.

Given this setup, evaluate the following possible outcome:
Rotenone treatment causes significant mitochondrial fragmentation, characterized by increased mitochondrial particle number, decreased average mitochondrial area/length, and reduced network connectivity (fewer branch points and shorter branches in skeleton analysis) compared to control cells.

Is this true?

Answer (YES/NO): NO